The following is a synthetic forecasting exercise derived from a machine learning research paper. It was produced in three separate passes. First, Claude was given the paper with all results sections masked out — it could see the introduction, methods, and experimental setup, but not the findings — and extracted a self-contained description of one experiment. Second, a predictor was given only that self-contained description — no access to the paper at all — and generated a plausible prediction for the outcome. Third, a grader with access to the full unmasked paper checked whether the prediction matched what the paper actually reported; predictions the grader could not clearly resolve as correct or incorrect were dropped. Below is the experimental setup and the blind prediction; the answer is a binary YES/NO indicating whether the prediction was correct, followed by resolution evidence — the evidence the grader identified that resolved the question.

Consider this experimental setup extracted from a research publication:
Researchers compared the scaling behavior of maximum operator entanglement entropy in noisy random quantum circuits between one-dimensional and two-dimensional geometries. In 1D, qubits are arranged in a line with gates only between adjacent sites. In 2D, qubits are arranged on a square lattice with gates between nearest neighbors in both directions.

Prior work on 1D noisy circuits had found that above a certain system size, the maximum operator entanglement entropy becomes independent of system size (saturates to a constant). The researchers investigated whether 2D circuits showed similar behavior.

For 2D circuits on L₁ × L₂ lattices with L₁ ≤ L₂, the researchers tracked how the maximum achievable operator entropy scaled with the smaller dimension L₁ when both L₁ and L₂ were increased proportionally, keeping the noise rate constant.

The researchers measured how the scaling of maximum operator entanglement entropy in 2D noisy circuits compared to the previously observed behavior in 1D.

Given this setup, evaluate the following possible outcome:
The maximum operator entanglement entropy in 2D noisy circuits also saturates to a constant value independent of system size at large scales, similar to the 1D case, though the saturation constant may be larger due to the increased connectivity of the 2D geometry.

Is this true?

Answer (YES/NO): NO